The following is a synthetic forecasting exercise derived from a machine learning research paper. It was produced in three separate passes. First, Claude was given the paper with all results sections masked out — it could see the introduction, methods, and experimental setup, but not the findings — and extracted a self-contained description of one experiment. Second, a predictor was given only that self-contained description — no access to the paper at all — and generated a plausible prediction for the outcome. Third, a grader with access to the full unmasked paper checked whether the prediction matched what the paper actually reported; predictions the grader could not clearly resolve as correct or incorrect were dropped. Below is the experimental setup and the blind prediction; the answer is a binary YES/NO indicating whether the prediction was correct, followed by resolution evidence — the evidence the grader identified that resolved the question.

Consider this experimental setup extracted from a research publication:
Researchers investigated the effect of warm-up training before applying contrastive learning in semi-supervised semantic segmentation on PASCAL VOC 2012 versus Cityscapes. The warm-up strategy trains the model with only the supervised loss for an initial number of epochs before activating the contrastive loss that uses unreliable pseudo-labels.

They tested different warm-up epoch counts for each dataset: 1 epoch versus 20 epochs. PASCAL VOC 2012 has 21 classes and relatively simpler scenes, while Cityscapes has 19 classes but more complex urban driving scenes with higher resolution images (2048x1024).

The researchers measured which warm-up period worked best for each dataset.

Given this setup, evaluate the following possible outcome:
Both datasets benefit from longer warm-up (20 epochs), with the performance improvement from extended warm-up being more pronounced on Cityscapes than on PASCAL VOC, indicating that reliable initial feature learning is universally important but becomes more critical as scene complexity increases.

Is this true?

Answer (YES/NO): NO